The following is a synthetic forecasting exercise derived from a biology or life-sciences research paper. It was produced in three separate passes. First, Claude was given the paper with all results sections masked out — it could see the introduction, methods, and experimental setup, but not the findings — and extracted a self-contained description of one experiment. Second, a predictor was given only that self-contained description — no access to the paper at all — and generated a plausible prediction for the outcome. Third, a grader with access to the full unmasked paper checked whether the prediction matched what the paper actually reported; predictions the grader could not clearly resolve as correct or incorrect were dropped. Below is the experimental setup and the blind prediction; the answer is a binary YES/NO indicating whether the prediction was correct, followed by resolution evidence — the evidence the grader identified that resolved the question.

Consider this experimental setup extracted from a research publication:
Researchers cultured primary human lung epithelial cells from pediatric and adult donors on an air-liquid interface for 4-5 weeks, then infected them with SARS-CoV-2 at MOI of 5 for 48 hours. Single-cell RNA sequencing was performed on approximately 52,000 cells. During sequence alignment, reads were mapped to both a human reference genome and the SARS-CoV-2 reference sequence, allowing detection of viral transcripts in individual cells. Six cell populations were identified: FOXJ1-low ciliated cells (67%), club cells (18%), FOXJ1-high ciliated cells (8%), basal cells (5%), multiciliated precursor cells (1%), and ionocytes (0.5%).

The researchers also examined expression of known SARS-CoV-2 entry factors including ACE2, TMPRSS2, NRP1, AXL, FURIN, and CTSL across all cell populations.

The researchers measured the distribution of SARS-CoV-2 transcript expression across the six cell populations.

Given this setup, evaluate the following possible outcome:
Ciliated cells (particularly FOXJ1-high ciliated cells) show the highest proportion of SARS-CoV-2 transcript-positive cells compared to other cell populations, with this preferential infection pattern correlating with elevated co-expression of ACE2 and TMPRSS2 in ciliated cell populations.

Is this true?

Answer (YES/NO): NO